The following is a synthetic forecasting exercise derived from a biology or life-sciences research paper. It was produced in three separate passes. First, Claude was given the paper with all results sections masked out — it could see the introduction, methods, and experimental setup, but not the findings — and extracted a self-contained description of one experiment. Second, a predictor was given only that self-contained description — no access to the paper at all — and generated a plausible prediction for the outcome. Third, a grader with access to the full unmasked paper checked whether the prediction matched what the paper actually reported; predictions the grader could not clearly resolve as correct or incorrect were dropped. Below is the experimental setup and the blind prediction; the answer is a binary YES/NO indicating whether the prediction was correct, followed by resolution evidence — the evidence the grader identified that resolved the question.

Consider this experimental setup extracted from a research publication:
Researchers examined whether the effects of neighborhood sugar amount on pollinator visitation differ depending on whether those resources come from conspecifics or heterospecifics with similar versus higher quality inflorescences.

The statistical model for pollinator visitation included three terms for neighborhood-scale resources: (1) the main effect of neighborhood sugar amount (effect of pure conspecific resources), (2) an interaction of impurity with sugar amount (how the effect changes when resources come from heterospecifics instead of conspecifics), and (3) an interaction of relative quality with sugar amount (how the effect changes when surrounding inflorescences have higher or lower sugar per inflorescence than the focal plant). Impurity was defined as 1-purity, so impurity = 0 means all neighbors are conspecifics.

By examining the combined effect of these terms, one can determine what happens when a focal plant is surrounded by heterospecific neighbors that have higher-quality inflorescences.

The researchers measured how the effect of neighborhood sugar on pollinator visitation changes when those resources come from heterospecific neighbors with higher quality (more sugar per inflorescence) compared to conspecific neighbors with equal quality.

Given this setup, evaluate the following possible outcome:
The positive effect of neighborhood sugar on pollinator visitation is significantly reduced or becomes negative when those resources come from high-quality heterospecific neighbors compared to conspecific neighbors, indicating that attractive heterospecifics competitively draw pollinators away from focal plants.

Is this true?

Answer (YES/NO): NO